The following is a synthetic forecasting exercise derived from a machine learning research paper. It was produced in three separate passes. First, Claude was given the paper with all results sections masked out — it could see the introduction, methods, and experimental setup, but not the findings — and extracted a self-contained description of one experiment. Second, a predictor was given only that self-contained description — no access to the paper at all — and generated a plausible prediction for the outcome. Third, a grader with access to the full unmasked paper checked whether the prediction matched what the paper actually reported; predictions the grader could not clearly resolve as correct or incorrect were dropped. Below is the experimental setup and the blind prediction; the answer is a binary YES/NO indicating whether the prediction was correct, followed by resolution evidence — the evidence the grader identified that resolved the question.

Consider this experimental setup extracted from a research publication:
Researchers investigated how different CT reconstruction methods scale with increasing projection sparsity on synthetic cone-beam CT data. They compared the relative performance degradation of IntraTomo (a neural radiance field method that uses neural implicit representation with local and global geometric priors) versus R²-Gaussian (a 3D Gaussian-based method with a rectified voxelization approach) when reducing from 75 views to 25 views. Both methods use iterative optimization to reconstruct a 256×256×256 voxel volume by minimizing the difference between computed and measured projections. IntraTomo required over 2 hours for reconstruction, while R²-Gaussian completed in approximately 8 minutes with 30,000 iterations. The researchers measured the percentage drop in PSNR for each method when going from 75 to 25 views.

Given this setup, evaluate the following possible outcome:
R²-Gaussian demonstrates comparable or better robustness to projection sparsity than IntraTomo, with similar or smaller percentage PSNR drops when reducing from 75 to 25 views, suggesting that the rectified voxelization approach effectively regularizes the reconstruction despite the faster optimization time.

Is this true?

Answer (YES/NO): NO